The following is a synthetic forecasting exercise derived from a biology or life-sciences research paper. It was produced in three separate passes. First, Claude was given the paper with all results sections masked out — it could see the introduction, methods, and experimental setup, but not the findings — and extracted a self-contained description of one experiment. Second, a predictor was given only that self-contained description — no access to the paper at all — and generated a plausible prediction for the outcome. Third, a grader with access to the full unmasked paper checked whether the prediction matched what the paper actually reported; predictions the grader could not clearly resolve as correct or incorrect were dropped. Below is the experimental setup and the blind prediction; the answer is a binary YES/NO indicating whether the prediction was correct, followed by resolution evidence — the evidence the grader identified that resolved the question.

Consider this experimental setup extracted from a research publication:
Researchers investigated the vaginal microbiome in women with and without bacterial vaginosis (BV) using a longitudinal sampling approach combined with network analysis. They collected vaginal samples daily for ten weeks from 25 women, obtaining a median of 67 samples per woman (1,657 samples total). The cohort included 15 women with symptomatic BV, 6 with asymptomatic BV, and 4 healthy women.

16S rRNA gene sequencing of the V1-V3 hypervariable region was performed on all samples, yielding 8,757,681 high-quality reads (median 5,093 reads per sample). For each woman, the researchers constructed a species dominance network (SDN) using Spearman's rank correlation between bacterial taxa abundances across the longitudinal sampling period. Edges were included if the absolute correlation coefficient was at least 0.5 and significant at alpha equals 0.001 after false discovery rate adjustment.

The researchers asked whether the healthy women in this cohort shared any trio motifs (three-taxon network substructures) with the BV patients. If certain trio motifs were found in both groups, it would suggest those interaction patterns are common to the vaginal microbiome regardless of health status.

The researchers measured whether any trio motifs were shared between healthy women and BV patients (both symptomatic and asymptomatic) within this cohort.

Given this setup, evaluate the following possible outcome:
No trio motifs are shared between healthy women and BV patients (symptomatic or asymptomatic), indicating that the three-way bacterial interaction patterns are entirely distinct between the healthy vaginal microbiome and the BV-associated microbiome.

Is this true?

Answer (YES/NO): NO